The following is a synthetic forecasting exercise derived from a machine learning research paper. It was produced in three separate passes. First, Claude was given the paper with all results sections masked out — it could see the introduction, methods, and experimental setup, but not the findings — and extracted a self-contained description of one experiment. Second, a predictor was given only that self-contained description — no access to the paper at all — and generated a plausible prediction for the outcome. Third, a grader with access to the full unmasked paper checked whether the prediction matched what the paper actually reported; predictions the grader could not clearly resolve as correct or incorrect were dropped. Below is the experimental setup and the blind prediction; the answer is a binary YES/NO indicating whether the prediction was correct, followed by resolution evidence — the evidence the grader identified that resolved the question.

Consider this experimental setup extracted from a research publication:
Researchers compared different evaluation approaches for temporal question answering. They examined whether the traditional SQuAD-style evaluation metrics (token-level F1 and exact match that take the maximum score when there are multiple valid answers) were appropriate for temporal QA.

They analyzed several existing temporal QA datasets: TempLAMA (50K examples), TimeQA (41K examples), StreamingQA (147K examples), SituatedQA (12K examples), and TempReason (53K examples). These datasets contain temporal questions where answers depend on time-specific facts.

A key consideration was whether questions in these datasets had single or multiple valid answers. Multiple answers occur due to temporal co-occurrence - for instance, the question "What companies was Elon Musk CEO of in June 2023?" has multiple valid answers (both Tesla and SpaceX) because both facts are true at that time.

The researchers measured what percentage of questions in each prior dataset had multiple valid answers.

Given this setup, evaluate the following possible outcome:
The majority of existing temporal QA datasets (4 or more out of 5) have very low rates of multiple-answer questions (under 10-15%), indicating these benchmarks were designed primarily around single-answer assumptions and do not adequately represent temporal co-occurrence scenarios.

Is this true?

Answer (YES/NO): NO